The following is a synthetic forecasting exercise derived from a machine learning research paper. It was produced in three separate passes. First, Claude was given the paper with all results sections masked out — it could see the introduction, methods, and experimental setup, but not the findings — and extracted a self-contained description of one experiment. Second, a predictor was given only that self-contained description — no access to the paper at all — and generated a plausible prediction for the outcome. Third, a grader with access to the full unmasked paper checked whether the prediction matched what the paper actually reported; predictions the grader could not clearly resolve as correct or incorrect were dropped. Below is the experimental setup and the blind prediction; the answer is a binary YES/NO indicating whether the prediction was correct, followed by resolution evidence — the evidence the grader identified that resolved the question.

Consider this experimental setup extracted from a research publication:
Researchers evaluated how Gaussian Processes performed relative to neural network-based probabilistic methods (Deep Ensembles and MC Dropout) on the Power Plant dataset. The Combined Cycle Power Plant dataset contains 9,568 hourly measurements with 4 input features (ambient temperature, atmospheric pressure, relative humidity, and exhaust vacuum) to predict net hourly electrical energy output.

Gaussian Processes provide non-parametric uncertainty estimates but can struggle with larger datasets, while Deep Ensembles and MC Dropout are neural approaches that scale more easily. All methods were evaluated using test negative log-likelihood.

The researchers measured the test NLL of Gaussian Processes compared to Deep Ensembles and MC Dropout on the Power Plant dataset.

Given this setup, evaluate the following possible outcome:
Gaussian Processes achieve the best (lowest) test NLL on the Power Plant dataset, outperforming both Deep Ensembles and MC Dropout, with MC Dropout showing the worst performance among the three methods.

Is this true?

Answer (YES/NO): NO